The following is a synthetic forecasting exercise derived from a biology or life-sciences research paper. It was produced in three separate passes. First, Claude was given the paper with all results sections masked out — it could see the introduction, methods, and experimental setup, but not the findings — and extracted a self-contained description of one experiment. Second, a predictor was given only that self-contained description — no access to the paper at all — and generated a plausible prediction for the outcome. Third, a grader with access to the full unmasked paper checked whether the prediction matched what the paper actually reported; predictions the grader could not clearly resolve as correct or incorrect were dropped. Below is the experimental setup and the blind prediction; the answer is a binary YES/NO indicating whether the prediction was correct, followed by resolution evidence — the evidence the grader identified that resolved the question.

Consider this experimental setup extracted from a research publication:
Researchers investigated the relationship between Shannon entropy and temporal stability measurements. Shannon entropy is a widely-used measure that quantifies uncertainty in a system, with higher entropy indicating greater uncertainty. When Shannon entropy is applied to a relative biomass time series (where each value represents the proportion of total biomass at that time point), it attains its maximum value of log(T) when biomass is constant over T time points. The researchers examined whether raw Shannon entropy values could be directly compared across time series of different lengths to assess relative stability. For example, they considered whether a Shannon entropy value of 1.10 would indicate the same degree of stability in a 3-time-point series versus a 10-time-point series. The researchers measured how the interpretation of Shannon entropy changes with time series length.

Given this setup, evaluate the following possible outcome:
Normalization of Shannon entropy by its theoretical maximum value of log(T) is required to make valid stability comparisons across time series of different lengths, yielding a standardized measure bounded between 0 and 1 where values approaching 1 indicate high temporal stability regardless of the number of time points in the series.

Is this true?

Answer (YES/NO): NO